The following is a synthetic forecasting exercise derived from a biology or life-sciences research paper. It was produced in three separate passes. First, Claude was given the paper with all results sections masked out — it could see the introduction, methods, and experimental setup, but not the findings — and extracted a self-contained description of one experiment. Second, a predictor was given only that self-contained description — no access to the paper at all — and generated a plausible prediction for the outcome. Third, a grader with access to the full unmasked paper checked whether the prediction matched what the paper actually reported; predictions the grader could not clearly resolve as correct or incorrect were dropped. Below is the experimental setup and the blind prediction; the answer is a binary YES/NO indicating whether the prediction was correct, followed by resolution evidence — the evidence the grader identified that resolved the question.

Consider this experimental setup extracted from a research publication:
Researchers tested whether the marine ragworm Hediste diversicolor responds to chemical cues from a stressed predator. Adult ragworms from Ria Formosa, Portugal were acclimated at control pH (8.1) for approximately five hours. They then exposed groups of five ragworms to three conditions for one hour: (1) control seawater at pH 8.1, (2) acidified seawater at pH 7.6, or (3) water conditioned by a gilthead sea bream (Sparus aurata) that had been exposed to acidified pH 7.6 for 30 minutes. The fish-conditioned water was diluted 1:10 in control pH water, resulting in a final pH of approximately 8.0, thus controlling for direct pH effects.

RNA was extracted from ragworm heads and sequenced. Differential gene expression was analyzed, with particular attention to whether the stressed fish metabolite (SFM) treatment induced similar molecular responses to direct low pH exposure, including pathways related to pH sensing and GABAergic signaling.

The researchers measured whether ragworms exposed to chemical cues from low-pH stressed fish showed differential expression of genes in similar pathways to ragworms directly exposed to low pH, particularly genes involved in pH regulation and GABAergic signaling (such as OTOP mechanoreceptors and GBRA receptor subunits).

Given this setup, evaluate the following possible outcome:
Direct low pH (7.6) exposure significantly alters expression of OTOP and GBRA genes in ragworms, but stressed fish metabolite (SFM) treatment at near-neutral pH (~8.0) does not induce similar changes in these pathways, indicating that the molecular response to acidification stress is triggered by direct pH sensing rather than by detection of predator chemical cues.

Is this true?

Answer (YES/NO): NO